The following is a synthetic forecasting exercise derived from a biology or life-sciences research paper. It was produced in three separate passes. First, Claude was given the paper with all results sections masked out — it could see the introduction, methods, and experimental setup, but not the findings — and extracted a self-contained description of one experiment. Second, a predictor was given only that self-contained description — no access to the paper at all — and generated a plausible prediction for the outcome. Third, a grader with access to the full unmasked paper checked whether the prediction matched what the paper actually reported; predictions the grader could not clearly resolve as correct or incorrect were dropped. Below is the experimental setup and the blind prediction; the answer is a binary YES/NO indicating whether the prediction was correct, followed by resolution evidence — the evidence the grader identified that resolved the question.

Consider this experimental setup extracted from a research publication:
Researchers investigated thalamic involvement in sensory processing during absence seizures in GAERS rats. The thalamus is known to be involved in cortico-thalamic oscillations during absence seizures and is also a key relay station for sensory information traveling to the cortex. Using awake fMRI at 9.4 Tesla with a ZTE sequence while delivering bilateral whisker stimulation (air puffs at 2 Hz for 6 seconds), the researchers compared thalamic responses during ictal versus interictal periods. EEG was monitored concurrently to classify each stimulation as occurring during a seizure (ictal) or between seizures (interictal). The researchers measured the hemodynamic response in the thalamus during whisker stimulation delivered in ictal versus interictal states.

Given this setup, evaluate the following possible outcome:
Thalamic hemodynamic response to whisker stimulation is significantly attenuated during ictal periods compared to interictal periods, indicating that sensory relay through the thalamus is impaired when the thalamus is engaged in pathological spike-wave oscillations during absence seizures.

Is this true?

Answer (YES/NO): NO